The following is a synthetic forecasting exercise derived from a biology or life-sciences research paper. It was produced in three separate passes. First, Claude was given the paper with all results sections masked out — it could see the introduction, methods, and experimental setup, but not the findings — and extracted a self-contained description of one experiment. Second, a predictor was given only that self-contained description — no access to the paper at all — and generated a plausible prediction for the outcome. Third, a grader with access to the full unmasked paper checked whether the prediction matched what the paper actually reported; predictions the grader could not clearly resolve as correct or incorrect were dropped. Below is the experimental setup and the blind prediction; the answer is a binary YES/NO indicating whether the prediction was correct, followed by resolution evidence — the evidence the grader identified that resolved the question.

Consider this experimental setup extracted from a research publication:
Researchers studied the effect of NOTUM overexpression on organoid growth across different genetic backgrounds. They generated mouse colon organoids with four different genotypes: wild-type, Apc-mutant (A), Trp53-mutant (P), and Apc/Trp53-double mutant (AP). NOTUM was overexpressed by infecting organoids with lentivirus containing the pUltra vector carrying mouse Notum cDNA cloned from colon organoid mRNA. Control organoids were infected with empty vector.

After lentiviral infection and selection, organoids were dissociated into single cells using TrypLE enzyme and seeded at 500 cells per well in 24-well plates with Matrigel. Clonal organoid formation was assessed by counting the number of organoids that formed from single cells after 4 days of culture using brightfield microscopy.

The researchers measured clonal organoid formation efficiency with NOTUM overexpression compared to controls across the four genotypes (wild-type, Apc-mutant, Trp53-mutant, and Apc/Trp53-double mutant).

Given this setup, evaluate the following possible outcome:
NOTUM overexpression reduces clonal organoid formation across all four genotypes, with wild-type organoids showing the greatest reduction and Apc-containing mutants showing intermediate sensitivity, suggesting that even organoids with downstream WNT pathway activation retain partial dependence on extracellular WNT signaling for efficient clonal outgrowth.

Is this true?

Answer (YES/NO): NO